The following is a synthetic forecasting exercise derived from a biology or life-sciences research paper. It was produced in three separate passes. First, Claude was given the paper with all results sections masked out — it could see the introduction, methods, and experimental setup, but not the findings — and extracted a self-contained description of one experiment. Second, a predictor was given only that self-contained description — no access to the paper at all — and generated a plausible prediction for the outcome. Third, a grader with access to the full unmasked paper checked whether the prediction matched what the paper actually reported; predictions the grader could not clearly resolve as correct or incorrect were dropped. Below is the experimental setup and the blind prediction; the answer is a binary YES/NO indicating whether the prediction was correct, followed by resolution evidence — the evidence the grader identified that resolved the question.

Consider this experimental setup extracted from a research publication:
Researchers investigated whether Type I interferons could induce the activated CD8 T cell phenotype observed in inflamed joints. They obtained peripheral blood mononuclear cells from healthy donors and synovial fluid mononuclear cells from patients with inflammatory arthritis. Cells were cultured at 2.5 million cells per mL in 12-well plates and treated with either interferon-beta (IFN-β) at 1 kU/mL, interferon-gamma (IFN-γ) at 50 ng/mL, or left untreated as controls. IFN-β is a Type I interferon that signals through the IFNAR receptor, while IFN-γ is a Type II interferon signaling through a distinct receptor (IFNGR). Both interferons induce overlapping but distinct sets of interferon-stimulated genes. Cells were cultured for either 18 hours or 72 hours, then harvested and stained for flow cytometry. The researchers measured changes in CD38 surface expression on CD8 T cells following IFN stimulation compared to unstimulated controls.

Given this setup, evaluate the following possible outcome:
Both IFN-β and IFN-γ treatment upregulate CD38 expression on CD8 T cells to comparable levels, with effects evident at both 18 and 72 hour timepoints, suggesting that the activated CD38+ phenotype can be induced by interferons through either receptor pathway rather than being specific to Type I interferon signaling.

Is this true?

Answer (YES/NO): NO